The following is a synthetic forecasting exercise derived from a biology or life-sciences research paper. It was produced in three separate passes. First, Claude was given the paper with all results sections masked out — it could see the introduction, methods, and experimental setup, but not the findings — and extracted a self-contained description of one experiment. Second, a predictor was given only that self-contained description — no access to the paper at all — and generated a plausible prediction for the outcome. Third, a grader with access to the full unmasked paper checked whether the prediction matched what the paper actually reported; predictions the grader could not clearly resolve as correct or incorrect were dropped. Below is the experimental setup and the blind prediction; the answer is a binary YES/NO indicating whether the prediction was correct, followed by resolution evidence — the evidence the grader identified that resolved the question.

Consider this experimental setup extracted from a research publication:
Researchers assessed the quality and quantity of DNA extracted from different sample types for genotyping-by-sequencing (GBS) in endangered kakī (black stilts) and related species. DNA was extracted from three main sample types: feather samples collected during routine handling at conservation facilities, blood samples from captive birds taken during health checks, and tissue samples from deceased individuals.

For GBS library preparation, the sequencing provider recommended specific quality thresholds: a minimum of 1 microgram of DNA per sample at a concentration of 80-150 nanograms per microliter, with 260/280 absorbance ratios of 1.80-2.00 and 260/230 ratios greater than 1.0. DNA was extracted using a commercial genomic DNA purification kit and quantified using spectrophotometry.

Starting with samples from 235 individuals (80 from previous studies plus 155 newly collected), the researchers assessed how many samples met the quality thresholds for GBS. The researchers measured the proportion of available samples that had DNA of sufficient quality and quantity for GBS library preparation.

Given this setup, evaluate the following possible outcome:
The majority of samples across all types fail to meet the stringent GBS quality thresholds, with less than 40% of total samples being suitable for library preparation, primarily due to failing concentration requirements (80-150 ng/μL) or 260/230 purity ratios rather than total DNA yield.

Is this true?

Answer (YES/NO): NO